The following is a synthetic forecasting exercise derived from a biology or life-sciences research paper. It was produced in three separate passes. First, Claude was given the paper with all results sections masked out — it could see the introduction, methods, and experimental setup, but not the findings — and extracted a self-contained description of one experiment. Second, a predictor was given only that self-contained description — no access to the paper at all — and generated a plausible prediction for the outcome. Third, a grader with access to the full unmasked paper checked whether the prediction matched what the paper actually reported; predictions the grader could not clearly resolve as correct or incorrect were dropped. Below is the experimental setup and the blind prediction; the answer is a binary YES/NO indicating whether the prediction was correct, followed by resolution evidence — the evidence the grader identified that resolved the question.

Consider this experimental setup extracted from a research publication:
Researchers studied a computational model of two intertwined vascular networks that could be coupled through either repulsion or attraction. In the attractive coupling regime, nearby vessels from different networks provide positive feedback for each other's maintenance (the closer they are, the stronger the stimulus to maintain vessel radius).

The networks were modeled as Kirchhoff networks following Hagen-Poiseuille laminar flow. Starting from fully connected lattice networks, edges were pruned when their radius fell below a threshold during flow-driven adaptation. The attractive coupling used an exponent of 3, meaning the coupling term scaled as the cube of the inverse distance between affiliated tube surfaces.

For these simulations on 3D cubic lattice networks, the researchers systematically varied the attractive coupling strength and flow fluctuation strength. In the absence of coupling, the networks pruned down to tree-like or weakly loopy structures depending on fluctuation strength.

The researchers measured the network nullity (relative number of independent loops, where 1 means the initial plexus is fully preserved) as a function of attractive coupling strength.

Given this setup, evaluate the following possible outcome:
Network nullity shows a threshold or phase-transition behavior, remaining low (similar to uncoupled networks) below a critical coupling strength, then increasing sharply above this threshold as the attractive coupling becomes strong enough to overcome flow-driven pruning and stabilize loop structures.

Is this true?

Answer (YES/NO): YES